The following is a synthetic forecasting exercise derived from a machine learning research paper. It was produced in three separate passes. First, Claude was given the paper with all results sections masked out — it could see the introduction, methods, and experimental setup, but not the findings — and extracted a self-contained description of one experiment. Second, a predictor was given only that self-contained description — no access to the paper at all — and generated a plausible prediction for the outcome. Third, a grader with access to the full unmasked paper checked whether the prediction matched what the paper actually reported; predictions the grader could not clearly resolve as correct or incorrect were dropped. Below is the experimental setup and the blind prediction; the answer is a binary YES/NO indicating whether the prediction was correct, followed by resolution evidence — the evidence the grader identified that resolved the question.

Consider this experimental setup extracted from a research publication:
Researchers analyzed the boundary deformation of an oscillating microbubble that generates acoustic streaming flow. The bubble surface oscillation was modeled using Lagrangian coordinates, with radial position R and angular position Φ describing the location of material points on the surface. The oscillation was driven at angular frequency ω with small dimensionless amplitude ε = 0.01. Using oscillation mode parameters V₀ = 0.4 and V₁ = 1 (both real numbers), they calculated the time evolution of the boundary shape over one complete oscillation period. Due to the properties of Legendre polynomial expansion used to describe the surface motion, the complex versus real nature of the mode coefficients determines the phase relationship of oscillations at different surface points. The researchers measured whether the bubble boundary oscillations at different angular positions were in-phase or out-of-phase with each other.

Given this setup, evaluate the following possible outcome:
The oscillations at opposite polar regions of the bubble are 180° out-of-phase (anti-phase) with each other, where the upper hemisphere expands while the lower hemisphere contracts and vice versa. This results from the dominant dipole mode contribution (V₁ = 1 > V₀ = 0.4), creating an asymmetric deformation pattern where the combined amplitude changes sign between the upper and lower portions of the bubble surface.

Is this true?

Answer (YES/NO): NO